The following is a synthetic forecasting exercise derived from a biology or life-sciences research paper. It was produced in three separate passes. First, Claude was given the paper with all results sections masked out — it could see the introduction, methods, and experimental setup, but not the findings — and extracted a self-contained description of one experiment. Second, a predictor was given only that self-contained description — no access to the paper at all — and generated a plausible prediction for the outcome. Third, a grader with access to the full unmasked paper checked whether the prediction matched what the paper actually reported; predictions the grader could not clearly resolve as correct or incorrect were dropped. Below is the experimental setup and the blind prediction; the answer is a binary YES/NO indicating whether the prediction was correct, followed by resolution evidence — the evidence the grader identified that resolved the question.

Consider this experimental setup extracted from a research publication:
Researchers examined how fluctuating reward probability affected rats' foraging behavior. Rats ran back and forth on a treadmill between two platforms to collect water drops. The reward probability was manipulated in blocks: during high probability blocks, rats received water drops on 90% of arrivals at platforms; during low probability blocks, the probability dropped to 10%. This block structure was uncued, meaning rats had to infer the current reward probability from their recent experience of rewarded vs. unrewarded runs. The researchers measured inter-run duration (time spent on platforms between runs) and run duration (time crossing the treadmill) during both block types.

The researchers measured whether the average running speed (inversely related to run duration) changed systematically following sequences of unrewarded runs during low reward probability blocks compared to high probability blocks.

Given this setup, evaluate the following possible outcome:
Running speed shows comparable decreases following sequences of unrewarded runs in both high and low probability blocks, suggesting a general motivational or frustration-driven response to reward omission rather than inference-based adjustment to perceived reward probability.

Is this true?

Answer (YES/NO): NO